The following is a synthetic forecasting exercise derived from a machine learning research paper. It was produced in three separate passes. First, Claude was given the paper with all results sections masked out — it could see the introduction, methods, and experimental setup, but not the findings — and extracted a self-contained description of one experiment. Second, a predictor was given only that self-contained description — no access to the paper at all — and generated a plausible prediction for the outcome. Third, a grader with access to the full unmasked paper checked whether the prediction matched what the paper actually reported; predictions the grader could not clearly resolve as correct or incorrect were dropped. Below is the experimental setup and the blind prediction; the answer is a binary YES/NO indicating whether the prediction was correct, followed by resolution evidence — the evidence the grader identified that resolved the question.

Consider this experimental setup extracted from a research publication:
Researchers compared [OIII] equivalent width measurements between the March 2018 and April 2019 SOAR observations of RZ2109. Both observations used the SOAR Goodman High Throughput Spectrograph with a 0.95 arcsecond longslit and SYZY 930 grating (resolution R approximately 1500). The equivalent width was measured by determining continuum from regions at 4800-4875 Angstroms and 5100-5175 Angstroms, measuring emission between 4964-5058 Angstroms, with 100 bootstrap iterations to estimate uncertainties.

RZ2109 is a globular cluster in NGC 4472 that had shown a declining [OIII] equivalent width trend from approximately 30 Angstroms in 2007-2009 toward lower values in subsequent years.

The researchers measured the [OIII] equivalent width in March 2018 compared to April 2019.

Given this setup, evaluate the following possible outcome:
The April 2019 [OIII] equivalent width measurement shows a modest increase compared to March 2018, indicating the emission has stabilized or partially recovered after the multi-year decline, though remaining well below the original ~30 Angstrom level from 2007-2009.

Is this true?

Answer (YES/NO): YES